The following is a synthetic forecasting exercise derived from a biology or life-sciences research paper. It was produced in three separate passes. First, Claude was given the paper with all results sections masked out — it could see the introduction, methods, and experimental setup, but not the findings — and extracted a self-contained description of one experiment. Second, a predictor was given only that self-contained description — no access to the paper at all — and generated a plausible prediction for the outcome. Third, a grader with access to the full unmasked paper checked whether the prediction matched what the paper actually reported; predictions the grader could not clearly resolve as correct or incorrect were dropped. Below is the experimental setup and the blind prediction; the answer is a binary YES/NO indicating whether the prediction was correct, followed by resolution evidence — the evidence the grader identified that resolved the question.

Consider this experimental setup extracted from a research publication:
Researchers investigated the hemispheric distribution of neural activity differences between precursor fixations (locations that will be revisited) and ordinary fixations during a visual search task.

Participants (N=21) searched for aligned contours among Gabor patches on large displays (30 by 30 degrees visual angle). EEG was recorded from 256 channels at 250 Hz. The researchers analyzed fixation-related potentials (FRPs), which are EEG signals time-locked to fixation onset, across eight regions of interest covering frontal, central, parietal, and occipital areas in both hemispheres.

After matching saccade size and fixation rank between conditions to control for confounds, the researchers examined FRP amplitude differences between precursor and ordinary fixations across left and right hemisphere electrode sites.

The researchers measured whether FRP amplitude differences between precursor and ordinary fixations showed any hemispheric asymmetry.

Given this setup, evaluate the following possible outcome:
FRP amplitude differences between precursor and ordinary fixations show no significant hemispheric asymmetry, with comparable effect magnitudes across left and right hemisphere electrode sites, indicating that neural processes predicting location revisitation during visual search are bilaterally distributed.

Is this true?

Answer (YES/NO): NO